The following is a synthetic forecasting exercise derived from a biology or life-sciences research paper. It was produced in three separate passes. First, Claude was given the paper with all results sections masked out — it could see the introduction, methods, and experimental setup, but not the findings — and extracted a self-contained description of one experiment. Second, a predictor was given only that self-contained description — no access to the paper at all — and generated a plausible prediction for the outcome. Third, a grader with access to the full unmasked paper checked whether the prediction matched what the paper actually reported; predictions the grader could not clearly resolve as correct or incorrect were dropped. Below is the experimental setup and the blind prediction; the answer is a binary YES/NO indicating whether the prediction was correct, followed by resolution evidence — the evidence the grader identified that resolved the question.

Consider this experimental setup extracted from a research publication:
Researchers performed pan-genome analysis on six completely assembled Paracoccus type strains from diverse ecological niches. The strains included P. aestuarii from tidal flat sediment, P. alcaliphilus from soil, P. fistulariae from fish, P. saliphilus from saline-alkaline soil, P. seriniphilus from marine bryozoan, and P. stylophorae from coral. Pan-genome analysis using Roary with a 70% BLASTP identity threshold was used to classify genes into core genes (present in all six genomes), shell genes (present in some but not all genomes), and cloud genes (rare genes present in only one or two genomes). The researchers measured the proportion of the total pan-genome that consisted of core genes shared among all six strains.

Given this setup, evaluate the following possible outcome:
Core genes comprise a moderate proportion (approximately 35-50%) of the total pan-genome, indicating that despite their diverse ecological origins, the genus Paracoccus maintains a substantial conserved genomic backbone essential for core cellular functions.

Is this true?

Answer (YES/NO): NO